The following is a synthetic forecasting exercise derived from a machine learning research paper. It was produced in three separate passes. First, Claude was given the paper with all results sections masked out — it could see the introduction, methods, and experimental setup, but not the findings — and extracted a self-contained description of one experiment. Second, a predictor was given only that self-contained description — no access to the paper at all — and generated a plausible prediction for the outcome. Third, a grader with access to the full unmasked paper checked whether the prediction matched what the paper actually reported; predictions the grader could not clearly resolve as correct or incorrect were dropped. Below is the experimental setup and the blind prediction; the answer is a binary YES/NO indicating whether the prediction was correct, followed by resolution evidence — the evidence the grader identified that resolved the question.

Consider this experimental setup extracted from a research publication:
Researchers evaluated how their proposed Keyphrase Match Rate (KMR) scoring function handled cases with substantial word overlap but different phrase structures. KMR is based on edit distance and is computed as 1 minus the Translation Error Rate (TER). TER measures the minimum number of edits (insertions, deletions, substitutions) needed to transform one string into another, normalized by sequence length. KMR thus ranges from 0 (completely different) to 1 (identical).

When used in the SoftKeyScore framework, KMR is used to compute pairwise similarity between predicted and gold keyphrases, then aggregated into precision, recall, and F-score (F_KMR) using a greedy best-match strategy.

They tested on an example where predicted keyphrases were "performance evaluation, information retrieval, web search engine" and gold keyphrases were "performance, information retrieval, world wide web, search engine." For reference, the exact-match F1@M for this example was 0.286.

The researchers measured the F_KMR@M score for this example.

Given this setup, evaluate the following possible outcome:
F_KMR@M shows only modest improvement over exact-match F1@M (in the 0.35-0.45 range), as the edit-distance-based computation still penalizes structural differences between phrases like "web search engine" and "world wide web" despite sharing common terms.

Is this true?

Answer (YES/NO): YES